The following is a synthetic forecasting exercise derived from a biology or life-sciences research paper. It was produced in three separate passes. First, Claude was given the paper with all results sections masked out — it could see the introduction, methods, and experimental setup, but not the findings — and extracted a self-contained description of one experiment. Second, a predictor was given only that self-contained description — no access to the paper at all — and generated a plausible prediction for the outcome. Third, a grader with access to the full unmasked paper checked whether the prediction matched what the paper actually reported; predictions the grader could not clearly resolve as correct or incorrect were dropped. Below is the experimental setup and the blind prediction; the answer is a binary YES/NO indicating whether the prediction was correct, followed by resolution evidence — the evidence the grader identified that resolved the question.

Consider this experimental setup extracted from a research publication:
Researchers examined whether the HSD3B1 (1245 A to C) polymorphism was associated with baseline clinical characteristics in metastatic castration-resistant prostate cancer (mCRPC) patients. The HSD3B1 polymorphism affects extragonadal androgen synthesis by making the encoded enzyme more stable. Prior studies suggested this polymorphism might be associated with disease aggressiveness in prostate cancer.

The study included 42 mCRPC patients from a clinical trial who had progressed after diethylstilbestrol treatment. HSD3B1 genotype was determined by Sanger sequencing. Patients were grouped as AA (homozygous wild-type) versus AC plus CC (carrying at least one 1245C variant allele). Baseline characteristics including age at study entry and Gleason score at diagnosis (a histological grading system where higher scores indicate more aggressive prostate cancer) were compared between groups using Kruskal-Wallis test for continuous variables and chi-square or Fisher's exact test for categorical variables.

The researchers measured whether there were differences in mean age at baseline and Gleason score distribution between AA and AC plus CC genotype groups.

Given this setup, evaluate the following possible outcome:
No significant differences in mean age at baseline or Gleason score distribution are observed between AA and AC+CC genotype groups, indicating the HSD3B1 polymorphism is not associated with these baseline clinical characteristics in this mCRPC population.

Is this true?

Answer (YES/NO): NO